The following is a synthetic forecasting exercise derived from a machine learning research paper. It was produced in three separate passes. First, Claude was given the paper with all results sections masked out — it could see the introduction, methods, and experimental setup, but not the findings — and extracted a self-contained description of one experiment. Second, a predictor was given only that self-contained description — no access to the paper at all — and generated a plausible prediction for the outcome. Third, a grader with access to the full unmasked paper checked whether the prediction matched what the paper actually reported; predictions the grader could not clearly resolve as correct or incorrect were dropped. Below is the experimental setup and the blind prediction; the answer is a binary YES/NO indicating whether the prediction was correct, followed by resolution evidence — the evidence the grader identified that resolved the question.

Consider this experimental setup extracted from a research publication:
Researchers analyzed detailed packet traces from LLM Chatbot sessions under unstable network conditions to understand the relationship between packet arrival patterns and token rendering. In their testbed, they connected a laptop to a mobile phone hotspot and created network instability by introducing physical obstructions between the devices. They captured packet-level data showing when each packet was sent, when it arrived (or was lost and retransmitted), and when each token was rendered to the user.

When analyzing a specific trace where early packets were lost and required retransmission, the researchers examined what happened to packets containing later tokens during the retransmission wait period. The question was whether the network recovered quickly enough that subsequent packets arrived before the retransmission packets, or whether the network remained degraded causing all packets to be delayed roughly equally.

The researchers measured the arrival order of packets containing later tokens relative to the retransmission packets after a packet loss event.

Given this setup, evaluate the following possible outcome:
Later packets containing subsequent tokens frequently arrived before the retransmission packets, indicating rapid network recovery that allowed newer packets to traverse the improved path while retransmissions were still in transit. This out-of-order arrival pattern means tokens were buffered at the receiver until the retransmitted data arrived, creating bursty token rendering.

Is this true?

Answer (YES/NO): YES